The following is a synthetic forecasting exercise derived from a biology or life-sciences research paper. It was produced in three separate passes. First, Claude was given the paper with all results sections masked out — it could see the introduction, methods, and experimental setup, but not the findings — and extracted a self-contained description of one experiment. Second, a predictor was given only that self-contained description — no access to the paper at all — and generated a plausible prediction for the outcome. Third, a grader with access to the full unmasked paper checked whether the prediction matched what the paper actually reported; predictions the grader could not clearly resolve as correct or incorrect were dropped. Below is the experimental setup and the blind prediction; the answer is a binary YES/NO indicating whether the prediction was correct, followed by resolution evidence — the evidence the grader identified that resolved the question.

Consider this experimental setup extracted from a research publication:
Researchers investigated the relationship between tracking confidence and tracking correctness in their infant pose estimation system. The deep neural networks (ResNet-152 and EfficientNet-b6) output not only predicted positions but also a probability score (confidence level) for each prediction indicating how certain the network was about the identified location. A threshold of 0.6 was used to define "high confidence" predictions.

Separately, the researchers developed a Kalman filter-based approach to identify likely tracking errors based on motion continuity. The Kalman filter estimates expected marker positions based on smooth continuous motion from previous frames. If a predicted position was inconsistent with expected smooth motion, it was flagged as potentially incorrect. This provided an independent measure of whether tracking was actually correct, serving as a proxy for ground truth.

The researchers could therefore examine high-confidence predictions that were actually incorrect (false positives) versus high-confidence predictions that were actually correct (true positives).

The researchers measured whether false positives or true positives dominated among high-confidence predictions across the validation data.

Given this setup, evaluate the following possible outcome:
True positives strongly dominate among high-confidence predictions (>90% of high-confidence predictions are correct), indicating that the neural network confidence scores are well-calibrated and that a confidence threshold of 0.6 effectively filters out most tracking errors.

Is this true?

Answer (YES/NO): YES